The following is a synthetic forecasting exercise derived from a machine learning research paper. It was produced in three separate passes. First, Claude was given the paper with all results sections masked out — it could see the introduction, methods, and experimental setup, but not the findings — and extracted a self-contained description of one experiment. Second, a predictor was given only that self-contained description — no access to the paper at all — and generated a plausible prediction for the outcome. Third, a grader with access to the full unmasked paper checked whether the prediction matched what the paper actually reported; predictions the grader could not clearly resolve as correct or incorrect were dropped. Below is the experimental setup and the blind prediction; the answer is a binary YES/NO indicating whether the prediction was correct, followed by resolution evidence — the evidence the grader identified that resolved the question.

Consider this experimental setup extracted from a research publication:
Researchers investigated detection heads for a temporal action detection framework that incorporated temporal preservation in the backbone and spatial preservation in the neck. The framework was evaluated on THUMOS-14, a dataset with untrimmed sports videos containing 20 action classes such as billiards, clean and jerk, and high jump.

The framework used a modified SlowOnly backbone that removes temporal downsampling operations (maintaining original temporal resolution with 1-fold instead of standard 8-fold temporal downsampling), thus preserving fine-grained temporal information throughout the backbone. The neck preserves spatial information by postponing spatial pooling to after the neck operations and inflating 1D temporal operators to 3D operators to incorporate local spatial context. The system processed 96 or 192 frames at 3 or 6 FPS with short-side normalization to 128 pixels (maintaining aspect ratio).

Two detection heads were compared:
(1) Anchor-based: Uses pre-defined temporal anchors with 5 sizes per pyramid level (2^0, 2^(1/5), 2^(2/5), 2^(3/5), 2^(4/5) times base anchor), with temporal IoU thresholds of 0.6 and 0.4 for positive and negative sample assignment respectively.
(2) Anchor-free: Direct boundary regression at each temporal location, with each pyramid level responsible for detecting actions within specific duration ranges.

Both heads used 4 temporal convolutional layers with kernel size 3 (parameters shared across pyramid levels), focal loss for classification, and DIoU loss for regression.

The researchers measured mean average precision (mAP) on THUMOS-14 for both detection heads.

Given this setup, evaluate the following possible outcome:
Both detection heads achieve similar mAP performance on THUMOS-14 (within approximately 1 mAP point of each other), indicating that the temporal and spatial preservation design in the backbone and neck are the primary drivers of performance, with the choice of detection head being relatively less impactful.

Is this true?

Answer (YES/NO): NO